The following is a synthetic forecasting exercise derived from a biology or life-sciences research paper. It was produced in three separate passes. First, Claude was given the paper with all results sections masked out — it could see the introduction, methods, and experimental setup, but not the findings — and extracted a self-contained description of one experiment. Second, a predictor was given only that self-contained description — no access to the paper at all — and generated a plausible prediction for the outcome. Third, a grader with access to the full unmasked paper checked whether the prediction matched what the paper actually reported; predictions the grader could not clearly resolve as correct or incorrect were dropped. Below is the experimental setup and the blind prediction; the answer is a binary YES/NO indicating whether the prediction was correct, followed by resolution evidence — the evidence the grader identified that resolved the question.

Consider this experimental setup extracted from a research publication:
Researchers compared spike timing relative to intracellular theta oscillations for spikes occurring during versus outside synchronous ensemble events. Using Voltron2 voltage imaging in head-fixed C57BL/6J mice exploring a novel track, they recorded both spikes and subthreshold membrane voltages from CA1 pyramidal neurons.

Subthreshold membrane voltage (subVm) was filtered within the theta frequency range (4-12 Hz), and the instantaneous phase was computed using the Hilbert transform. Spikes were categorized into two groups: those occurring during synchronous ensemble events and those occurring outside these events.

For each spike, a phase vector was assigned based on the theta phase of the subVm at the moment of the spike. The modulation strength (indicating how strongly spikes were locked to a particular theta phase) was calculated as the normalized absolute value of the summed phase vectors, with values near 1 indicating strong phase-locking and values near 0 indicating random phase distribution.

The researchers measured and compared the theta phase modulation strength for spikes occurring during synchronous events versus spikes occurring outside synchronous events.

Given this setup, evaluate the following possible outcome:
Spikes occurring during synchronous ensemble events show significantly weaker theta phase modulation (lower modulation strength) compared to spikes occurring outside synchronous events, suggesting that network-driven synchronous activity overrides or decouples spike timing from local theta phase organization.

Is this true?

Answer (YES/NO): NO